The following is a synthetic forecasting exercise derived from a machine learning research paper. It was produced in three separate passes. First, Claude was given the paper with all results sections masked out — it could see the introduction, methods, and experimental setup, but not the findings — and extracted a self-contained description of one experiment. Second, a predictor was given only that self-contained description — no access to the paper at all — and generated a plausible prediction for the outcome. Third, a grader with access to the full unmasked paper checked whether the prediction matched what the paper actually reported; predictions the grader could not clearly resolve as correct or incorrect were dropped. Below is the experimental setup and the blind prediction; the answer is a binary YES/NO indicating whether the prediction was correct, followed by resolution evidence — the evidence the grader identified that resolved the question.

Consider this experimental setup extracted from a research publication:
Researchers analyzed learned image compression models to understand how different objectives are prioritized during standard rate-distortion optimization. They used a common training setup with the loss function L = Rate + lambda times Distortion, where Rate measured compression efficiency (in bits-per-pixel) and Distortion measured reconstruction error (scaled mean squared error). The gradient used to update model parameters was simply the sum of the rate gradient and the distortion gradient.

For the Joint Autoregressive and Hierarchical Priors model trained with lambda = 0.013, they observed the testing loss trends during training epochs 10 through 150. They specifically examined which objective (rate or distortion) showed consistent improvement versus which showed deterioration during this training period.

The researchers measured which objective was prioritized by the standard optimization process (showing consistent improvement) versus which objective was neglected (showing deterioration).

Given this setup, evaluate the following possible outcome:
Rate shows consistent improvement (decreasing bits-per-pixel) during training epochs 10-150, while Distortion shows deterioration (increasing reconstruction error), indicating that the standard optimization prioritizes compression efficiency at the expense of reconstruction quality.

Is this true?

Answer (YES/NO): NO